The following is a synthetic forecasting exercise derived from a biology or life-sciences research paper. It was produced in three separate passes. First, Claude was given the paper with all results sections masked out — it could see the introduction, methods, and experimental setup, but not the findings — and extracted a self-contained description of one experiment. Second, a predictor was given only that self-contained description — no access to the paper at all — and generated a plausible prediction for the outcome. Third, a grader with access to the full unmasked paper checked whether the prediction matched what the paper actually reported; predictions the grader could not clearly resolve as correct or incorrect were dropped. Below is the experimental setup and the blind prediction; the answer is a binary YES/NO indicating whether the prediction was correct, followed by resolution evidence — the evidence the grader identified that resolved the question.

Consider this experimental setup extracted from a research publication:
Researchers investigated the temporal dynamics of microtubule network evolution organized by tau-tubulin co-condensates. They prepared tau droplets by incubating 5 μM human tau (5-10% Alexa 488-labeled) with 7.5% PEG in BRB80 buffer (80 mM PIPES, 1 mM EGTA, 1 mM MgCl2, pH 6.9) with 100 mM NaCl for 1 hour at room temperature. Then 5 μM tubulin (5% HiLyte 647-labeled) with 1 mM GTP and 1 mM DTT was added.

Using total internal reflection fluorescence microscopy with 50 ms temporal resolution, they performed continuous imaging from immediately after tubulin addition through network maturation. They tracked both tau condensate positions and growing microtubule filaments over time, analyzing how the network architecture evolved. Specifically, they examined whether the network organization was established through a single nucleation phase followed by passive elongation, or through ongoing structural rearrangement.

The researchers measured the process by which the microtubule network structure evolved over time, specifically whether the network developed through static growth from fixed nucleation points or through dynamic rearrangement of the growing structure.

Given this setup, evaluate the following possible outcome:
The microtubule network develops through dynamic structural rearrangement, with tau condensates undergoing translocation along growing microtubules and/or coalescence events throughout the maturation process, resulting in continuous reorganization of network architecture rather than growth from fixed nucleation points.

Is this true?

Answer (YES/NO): YES